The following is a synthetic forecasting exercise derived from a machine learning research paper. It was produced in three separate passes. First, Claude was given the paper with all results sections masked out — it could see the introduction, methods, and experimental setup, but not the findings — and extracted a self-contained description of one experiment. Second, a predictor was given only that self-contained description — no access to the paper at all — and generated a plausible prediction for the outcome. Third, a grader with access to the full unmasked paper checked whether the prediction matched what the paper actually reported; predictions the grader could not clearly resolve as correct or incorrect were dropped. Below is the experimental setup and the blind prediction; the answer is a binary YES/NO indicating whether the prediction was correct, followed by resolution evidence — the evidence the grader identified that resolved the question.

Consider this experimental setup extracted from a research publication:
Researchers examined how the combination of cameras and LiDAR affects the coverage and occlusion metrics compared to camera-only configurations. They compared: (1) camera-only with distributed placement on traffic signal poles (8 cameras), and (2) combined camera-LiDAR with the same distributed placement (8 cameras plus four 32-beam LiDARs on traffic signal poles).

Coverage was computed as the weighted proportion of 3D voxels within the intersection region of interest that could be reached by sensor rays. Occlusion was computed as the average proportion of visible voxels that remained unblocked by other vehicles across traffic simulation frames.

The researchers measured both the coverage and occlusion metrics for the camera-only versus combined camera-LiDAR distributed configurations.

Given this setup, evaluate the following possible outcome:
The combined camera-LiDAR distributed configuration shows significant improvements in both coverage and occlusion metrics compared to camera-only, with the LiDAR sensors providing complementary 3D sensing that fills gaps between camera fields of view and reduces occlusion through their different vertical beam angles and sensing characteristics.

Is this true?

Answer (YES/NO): YES